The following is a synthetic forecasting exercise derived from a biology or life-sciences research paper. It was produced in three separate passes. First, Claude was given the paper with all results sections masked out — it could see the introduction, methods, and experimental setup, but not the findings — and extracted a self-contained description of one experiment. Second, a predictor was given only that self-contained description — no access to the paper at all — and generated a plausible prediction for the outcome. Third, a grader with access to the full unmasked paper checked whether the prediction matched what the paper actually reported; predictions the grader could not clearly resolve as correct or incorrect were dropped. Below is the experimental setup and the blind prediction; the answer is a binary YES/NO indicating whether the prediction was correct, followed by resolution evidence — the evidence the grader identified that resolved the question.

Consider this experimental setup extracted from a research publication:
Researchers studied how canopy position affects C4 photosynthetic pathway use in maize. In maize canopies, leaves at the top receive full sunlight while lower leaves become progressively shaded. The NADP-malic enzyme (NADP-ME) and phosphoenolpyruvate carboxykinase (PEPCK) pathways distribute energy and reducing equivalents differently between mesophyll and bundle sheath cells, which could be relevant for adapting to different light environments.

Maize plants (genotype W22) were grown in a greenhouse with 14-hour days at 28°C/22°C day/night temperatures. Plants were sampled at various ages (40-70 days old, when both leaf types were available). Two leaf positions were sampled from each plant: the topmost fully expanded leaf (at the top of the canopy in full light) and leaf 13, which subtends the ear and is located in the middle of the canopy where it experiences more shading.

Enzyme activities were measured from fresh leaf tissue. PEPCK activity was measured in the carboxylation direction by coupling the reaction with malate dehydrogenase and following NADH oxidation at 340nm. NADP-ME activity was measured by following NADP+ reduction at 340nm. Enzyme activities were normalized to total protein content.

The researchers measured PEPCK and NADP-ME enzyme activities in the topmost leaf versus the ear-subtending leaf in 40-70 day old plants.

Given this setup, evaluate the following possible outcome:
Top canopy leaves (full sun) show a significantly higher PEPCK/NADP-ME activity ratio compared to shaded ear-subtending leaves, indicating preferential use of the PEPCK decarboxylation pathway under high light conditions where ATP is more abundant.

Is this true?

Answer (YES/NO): NO